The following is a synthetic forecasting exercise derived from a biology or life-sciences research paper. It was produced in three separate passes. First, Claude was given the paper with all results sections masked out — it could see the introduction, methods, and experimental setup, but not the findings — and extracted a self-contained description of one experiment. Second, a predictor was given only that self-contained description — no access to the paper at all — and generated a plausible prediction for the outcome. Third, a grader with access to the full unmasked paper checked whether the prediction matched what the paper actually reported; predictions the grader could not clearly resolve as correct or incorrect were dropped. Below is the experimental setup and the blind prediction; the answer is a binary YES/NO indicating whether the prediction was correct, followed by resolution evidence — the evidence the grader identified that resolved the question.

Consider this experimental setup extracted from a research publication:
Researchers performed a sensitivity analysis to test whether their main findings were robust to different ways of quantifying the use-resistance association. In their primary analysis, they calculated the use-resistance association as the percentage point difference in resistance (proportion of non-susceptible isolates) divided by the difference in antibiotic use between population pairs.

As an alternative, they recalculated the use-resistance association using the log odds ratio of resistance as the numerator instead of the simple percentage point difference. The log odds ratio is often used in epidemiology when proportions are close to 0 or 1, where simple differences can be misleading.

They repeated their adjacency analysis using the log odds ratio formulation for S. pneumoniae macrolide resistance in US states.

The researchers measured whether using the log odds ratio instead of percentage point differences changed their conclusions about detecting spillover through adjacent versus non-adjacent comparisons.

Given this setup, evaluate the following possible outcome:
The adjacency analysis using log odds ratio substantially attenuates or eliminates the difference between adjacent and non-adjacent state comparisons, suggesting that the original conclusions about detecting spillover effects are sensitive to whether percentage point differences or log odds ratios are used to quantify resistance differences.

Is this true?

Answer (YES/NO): NO